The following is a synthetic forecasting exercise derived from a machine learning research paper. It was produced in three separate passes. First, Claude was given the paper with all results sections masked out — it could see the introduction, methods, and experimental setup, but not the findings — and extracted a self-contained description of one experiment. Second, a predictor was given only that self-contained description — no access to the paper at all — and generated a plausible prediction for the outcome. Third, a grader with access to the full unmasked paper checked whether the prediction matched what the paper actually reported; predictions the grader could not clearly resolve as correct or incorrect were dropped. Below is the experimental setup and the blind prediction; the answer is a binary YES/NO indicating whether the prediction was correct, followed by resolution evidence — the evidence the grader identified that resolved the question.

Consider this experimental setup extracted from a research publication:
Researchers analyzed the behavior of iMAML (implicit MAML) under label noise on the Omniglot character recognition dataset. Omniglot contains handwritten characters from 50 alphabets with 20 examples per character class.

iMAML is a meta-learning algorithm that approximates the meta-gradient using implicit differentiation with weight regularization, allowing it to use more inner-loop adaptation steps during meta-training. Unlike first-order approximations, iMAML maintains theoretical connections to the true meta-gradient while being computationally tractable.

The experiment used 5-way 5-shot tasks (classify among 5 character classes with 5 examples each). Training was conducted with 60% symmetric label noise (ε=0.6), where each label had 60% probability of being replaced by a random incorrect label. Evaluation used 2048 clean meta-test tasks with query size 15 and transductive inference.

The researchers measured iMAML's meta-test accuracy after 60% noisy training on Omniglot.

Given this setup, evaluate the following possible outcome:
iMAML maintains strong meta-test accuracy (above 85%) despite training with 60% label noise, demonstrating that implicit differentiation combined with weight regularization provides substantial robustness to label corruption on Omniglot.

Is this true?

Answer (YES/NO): NO